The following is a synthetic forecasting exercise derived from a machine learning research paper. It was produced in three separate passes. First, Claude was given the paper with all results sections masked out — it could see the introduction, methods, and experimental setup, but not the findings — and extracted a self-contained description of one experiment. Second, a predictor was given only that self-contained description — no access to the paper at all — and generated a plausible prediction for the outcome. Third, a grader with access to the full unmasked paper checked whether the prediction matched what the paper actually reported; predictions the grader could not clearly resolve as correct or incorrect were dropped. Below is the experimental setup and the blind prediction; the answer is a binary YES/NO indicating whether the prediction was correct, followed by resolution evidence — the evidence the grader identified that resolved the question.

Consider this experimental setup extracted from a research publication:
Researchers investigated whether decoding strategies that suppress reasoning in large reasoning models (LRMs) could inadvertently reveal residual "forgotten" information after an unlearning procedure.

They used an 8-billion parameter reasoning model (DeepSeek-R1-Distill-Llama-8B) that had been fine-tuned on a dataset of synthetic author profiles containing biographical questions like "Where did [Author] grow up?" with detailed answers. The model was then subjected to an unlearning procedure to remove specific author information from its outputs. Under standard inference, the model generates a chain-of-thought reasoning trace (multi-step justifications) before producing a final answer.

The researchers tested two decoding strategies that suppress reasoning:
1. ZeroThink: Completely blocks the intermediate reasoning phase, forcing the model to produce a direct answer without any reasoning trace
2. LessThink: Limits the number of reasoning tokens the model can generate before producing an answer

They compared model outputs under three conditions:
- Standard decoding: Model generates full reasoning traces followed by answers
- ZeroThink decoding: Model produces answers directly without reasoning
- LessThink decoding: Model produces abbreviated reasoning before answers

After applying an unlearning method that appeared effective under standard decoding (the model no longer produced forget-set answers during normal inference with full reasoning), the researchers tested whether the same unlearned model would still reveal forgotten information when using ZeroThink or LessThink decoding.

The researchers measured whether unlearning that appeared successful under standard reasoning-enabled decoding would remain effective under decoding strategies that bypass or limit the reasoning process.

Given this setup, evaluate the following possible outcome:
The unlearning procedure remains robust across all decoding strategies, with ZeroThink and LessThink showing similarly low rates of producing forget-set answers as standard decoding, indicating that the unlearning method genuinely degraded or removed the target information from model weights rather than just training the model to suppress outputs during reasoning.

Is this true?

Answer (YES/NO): NO